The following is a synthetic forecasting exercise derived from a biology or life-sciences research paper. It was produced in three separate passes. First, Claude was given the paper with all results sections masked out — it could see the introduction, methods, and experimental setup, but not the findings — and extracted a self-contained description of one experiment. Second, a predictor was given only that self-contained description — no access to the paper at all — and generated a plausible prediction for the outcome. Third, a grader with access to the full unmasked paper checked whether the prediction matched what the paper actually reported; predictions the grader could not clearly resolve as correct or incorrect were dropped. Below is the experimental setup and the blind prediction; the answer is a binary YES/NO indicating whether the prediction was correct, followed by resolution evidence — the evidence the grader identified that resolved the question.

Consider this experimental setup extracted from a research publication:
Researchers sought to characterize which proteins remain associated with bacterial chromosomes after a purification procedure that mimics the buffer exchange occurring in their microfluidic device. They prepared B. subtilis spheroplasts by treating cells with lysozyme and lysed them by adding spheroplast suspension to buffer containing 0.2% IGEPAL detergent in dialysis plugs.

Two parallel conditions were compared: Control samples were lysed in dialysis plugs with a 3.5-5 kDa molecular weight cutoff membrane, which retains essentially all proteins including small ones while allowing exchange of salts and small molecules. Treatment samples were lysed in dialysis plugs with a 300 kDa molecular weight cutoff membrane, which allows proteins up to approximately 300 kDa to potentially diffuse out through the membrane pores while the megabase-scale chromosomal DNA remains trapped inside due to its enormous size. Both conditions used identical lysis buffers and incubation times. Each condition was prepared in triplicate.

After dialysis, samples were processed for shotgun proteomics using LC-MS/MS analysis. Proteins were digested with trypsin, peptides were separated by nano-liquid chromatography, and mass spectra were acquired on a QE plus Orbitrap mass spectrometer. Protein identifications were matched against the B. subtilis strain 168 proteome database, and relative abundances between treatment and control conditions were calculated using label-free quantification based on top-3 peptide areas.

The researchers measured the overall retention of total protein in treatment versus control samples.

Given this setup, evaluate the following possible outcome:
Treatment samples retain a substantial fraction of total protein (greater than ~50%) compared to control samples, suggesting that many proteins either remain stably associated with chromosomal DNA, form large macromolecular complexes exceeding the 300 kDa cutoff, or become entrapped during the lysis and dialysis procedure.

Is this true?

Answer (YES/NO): NO